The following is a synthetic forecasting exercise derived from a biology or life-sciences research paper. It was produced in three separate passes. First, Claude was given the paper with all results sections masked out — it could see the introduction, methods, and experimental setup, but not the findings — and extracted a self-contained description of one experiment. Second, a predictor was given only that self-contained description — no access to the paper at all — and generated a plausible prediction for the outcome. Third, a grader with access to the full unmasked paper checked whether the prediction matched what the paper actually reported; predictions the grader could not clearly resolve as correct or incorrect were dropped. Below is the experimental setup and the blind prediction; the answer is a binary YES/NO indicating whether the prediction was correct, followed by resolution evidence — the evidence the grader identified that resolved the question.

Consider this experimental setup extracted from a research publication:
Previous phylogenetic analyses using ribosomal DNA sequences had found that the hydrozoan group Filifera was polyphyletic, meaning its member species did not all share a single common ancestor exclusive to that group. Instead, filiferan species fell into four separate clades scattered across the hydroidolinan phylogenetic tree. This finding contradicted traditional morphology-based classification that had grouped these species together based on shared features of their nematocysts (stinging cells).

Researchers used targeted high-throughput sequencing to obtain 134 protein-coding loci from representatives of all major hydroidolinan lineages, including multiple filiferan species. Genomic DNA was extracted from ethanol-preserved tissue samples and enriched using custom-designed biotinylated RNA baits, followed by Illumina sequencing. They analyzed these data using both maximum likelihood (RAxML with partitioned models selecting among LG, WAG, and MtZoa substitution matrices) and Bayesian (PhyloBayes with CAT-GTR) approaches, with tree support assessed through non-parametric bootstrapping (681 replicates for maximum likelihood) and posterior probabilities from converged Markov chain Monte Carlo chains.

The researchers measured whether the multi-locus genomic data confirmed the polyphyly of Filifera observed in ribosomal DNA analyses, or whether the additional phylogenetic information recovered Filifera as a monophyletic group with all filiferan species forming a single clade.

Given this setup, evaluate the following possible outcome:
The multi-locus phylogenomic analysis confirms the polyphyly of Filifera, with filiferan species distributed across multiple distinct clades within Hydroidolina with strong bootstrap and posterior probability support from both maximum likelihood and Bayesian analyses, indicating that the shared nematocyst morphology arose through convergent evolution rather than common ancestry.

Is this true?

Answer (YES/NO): NO